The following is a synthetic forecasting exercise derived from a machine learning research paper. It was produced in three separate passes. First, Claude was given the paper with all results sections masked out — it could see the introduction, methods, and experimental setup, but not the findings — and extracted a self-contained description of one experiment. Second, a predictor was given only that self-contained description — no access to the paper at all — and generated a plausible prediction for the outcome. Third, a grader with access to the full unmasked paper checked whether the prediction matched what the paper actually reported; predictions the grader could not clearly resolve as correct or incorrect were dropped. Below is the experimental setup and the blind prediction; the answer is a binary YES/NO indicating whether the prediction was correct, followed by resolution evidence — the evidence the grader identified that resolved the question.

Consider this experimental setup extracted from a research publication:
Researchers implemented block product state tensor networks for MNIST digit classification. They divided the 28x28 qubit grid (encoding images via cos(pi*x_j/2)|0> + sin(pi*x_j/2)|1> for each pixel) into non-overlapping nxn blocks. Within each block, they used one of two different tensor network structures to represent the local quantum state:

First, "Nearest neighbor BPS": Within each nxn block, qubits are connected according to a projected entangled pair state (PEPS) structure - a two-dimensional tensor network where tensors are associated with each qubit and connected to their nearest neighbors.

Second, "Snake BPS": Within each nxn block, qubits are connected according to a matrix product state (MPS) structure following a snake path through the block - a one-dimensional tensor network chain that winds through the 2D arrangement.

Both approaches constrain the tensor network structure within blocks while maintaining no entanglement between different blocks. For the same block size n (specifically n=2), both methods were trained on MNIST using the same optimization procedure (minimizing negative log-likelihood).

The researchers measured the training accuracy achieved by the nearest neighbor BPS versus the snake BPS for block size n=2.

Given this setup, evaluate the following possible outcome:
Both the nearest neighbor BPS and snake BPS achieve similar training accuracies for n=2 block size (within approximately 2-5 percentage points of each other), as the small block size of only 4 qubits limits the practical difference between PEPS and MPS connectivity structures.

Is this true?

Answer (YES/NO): YES